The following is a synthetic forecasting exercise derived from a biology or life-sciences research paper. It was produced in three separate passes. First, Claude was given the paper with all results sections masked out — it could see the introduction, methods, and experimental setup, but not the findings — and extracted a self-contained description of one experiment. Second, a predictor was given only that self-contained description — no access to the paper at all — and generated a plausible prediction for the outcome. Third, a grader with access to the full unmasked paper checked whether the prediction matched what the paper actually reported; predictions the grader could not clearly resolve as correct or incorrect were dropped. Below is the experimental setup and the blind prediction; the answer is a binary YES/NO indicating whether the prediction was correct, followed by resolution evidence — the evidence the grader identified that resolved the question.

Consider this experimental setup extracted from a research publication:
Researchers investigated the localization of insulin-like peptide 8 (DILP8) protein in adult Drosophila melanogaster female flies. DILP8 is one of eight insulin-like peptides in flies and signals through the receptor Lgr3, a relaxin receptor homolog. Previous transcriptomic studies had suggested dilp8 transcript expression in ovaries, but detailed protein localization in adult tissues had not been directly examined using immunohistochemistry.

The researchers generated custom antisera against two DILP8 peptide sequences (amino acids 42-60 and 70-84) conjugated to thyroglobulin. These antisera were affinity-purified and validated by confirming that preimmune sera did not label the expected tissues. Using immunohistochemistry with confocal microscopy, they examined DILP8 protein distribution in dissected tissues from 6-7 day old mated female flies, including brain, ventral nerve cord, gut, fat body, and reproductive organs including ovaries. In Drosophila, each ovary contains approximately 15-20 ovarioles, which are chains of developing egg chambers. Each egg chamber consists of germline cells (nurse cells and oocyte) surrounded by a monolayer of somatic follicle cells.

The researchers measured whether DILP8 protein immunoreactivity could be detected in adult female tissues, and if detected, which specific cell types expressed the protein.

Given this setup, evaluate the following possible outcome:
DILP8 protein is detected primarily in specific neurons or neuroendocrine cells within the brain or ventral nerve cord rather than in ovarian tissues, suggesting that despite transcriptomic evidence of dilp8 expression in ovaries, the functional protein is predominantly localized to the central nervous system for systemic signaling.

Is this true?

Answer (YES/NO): NO